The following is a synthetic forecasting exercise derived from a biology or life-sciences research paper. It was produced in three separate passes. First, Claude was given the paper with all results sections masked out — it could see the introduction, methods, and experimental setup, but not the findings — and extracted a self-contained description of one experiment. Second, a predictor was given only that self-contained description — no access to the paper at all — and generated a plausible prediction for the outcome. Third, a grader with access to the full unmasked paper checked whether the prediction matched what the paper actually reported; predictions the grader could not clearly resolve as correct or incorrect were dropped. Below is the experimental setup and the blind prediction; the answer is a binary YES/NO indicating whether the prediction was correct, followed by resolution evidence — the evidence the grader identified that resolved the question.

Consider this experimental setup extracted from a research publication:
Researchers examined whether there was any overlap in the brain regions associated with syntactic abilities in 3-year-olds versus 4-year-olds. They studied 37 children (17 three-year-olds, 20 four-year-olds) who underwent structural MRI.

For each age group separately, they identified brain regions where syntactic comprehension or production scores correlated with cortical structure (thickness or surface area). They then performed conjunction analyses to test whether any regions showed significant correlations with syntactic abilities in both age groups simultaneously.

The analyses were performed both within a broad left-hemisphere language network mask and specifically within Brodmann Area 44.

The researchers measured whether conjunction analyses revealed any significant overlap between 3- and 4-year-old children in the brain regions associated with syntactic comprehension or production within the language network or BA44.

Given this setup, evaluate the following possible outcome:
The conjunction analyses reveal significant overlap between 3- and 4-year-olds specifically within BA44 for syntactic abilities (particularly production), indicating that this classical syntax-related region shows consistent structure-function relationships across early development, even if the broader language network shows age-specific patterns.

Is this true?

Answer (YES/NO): NO